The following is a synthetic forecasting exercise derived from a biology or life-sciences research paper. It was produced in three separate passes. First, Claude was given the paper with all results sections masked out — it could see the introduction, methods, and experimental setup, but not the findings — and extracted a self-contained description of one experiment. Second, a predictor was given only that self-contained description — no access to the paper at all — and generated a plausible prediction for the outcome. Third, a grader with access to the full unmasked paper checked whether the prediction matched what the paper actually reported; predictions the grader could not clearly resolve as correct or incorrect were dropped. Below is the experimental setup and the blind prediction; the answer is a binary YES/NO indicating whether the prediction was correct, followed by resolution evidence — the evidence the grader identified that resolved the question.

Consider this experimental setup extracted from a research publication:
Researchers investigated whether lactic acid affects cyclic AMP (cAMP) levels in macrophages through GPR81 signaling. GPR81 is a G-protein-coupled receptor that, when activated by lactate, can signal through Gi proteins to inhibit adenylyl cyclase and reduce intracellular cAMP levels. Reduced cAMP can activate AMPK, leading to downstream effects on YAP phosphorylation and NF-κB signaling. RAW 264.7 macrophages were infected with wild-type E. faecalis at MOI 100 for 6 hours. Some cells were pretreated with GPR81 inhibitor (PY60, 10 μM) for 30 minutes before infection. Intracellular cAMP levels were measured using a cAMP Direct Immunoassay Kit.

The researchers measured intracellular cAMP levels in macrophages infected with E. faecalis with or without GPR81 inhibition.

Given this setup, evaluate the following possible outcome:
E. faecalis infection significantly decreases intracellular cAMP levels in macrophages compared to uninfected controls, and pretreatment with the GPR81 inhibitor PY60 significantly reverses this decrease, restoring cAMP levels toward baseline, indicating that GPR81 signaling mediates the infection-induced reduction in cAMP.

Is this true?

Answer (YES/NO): NO